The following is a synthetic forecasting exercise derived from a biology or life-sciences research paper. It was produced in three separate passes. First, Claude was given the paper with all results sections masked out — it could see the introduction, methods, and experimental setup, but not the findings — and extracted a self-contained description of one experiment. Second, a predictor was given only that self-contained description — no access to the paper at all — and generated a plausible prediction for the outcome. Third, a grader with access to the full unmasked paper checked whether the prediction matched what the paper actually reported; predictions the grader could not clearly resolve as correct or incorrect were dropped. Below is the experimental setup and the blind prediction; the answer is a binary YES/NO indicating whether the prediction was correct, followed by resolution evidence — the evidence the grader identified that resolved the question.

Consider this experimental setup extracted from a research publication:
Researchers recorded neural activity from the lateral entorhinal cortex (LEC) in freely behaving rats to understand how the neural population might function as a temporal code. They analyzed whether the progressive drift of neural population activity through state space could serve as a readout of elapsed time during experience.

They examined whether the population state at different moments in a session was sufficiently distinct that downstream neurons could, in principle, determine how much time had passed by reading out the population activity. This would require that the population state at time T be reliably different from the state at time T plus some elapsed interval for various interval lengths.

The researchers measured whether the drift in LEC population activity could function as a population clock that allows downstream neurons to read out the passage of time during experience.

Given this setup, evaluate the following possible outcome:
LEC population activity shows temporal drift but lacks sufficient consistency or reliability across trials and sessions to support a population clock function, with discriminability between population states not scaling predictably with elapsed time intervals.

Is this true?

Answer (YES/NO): NO